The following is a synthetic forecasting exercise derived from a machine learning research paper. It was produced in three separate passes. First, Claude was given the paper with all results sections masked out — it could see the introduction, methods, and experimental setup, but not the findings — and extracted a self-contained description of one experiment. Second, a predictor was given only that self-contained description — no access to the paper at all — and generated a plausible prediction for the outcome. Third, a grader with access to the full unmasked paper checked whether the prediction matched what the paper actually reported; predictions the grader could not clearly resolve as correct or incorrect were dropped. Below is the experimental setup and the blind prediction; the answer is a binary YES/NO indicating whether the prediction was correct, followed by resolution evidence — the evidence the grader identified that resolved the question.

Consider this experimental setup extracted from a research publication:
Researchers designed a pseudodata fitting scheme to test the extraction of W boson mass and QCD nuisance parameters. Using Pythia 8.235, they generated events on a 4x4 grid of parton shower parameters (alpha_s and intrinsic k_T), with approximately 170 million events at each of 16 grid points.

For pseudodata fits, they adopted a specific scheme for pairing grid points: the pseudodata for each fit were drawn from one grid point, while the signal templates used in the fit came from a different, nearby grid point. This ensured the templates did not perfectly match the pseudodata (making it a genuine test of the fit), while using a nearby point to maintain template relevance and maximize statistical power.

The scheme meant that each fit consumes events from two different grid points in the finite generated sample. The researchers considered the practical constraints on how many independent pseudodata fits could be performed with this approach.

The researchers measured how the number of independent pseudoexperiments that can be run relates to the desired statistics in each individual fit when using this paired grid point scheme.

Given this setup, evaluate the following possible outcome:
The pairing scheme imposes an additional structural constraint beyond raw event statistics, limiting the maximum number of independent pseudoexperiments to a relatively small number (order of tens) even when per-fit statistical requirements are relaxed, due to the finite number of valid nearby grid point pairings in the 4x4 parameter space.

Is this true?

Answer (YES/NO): NO